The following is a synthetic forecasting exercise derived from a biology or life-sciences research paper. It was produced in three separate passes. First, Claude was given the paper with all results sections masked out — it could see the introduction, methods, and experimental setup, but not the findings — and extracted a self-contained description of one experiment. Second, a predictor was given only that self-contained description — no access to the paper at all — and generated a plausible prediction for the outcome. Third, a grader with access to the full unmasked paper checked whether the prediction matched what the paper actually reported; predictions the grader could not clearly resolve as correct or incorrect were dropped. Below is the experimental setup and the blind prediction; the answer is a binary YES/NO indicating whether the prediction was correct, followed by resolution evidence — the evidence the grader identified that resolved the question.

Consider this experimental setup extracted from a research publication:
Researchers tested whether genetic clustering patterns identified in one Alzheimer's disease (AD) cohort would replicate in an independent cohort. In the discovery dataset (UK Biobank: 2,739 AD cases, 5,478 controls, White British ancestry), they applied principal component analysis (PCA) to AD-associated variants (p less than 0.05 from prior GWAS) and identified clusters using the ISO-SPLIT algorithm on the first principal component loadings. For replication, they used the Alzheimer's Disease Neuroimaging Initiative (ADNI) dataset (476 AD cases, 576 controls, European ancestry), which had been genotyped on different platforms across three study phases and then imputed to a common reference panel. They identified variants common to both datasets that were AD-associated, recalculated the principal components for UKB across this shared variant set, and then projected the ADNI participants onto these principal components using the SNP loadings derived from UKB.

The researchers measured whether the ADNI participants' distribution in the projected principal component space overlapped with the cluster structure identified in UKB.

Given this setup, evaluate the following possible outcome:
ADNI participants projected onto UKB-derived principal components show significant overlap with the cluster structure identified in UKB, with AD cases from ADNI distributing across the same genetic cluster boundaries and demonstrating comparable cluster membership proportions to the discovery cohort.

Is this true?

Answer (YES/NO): YES